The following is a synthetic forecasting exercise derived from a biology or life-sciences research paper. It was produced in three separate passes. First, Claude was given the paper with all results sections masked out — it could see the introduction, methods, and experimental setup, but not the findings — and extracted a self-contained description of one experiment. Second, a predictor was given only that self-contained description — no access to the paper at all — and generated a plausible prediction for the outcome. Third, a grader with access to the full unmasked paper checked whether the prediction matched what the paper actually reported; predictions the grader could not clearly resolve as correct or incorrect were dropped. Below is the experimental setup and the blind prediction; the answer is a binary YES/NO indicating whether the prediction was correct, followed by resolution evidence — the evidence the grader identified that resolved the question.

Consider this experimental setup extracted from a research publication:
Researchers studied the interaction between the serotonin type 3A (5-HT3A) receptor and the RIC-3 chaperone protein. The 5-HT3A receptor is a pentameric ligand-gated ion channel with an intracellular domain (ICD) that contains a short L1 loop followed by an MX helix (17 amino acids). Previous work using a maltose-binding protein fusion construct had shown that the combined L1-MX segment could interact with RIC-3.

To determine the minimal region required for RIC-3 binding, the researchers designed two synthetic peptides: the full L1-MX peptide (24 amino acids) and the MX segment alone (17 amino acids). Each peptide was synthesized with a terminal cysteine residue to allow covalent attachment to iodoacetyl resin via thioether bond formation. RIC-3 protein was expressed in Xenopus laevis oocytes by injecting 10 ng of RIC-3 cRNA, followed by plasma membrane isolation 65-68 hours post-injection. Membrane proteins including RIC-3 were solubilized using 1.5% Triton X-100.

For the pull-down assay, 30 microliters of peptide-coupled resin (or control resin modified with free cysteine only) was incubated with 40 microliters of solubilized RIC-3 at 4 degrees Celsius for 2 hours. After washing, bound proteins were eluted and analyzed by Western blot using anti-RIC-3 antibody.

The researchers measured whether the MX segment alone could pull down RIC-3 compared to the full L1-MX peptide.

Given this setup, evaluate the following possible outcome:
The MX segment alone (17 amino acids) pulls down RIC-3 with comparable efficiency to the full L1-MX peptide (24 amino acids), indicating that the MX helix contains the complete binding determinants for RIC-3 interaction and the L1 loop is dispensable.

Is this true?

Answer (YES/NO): YES